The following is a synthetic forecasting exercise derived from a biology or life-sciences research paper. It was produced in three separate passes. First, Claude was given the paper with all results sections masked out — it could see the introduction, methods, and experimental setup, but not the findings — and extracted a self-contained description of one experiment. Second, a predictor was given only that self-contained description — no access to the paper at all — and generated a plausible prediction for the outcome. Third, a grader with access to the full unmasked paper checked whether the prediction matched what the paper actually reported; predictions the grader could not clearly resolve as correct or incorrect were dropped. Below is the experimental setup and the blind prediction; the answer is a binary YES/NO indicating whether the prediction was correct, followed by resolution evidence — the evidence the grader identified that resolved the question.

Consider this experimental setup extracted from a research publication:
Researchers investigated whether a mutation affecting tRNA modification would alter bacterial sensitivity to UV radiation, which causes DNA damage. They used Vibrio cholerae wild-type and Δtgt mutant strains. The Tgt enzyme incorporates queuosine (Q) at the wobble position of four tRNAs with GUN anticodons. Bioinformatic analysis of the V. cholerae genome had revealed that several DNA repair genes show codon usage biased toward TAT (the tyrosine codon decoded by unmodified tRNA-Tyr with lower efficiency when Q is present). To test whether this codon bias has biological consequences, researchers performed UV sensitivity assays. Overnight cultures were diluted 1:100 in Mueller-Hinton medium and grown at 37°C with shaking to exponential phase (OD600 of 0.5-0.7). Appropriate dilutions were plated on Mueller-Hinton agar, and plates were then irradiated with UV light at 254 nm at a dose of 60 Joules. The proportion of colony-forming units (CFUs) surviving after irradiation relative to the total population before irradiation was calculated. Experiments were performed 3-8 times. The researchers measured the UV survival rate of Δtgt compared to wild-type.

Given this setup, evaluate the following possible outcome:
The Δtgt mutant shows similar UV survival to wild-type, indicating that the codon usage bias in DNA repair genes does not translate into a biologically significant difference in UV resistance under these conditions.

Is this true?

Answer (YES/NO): NO